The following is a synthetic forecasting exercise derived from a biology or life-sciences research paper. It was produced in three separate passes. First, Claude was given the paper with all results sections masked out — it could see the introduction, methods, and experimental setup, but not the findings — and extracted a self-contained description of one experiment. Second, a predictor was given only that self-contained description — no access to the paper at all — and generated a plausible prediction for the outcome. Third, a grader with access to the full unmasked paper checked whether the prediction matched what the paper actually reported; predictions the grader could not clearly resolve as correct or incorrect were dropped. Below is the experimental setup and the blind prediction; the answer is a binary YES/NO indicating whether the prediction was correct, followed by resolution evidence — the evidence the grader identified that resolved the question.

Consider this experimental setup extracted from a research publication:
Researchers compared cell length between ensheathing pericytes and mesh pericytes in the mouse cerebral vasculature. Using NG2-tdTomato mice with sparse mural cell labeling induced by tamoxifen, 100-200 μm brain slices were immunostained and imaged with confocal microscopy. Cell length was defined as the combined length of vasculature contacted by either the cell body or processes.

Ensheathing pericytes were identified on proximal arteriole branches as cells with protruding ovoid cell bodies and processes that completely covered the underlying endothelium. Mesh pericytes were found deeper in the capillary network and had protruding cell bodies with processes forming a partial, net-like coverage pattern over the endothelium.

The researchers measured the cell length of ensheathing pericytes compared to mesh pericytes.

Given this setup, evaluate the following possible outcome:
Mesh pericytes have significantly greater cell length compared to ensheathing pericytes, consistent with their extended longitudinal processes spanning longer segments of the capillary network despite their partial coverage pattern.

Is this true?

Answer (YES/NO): YES